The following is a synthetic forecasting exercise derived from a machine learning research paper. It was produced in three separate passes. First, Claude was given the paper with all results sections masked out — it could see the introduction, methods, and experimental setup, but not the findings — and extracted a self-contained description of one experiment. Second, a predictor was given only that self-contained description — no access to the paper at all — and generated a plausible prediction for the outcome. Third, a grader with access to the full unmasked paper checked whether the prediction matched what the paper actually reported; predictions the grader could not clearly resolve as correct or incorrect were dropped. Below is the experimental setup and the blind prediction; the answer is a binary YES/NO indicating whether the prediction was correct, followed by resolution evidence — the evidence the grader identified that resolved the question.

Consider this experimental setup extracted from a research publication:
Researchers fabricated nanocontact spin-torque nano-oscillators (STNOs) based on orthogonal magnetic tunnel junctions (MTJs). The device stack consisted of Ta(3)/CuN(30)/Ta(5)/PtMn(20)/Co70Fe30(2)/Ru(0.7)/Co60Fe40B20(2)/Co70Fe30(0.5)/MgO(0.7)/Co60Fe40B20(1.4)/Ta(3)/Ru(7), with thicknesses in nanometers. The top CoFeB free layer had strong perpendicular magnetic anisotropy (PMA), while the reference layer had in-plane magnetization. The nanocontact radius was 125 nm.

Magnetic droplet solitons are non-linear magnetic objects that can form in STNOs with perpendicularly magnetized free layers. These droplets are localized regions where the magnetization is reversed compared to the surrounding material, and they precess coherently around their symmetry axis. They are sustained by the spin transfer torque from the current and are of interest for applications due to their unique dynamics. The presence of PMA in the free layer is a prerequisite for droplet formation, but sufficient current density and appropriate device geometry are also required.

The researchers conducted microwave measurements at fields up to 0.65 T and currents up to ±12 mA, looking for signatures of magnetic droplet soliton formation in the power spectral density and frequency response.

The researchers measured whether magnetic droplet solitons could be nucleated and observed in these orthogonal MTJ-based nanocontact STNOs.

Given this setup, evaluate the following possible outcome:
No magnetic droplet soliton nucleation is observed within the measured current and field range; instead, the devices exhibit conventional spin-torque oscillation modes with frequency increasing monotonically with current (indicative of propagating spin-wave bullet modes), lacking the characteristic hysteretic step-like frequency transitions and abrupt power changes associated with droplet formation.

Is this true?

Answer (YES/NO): NO